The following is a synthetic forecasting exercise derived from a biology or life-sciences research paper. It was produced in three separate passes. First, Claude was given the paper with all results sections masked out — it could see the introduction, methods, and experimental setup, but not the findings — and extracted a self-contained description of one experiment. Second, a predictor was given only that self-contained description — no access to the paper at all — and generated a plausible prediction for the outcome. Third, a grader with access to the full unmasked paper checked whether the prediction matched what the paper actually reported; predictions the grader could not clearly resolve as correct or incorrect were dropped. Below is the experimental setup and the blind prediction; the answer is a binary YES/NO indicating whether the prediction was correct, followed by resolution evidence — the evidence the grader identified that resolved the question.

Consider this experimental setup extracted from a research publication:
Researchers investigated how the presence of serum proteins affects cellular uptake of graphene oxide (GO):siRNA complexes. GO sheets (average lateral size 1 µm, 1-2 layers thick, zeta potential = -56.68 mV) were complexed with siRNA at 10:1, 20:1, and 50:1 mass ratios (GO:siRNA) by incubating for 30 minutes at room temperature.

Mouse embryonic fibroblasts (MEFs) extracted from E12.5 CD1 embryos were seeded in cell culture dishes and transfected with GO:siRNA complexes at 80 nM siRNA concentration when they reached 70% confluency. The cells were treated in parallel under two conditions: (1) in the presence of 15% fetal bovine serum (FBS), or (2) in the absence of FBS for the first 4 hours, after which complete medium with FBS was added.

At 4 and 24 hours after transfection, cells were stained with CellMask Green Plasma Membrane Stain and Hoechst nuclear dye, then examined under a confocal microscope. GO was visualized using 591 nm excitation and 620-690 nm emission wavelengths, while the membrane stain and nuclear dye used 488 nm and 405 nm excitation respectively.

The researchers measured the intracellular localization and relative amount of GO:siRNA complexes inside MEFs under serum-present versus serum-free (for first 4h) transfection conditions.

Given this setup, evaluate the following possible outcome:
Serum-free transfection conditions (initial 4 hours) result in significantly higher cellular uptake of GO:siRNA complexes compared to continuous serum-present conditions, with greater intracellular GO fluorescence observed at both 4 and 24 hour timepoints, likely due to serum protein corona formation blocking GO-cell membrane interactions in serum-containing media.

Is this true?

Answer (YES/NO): YES